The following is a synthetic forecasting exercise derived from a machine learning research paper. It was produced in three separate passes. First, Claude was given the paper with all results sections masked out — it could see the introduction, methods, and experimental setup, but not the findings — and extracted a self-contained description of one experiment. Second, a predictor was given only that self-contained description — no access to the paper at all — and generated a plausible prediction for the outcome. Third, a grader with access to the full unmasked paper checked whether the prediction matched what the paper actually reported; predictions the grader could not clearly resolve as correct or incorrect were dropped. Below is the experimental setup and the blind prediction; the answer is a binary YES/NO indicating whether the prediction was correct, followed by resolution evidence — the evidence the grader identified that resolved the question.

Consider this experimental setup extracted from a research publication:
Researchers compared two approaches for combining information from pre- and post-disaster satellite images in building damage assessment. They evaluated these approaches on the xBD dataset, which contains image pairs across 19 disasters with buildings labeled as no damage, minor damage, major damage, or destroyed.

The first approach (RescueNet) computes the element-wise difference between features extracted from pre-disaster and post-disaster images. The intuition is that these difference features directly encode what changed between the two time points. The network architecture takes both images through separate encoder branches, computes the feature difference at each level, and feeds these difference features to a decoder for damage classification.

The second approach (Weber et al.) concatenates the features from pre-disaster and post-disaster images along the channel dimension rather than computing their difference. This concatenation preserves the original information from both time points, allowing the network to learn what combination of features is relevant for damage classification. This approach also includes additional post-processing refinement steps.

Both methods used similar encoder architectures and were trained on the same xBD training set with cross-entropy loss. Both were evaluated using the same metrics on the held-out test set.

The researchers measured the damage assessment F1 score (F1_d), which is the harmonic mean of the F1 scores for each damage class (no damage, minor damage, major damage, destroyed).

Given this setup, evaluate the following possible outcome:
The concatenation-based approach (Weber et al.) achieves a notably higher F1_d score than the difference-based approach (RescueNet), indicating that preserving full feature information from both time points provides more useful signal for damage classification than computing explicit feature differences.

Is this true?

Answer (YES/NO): YES